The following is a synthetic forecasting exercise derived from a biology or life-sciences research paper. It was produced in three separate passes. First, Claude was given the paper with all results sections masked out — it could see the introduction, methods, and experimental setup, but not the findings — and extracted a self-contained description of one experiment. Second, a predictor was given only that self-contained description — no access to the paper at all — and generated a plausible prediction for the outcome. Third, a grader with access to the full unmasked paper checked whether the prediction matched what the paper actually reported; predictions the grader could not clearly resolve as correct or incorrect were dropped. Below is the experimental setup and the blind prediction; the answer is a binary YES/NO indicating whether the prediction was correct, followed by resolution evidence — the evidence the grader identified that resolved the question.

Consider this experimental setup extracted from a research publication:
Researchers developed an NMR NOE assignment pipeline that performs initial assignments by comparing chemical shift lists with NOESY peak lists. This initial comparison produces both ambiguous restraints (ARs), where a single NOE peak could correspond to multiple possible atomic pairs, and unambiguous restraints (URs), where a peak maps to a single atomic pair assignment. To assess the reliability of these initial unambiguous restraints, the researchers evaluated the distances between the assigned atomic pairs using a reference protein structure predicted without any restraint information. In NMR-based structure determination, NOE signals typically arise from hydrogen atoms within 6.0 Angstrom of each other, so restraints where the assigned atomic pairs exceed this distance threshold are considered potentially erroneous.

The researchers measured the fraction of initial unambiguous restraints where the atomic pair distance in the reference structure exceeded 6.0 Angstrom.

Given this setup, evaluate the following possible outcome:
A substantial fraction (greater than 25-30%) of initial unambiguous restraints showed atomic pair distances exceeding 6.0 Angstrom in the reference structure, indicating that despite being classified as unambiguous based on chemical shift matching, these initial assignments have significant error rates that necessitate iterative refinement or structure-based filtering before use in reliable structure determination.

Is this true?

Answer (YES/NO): YES